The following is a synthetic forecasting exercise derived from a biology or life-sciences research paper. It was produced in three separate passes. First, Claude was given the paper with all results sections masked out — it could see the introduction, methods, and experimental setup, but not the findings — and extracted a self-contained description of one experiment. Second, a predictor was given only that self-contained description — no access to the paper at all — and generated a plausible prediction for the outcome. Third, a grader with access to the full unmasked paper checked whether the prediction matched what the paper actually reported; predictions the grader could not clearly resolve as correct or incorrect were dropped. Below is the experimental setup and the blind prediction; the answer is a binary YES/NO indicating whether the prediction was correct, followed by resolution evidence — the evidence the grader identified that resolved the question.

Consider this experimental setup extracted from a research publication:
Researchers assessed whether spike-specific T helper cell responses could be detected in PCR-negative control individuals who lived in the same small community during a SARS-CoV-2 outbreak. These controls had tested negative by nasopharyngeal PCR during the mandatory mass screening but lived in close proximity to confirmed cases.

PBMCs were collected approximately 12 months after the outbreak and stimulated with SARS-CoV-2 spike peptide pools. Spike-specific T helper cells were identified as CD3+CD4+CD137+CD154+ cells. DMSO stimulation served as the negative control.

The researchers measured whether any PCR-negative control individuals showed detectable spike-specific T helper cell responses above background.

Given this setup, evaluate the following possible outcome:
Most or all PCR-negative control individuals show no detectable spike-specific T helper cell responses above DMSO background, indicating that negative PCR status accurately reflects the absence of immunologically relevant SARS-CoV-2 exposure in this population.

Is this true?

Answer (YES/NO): NO